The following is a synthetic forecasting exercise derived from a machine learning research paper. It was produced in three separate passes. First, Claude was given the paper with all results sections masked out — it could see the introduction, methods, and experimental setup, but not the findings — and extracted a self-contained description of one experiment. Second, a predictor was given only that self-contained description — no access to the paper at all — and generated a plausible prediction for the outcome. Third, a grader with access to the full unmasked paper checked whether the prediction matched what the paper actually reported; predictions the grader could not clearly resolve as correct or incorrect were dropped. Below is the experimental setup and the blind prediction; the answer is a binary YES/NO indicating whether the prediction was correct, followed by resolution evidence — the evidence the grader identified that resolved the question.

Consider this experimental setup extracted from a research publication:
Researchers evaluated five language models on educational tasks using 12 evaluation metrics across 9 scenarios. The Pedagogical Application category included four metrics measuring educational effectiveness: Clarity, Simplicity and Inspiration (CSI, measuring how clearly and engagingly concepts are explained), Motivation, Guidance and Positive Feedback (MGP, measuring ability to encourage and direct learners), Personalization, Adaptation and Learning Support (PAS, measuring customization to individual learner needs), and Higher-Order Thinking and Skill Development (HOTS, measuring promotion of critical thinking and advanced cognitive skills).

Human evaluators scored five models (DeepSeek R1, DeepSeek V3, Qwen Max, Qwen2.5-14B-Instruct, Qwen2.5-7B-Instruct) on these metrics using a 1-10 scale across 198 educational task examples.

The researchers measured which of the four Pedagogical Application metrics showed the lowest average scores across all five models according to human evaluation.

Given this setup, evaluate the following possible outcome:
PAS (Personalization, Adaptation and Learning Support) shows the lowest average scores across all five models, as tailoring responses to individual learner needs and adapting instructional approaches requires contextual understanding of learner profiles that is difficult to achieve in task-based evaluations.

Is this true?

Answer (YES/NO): NO